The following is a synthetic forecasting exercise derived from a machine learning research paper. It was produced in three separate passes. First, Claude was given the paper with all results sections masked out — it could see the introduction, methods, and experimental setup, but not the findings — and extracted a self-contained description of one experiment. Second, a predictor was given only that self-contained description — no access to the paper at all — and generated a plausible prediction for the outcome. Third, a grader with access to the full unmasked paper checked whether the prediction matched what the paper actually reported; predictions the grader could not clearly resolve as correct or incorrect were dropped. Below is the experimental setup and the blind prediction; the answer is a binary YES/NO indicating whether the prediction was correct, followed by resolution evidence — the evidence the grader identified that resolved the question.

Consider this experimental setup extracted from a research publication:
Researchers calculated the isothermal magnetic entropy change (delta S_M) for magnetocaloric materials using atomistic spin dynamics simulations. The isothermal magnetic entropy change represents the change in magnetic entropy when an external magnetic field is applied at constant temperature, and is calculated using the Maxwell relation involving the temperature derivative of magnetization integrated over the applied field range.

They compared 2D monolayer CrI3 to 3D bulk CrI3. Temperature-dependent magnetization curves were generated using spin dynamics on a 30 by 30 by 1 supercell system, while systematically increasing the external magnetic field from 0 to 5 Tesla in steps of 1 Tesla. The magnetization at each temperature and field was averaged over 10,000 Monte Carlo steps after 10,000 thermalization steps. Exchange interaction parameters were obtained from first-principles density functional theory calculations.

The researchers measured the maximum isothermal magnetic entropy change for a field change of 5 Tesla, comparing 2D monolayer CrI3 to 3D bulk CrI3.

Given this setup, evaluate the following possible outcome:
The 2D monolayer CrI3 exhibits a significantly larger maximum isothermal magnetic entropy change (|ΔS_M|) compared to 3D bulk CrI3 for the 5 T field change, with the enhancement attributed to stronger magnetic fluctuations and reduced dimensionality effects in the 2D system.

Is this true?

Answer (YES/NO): YES